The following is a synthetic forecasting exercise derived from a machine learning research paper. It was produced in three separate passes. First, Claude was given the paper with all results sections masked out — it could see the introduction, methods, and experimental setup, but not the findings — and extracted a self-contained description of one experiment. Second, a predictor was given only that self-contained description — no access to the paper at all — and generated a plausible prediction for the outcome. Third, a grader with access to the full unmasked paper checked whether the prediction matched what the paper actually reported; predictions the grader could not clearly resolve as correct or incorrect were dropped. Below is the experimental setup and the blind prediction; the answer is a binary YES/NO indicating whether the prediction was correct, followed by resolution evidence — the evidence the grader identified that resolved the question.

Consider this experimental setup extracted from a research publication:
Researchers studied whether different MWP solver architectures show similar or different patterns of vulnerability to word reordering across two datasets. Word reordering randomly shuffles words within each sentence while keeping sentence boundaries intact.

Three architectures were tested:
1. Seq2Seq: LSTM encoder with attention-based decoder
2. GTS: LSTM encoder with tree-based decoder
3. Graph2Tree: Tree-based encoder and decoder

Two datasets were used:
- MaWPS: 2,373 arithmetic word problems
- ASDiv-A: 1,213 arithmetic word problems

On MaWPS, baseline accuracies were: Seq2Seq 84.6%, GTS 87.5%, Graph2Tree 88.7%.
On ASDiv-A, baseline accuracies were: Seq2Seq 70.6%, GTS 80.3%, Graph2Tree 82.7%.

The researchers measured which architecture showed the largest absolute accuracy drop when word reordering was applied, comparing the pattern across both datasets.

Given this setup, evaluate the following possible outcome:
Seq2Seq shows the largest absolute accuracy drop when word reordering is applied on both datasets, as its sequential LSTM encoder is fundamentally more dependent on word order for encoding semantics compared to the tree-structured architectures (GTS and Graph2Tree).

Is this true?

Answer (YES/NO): NO